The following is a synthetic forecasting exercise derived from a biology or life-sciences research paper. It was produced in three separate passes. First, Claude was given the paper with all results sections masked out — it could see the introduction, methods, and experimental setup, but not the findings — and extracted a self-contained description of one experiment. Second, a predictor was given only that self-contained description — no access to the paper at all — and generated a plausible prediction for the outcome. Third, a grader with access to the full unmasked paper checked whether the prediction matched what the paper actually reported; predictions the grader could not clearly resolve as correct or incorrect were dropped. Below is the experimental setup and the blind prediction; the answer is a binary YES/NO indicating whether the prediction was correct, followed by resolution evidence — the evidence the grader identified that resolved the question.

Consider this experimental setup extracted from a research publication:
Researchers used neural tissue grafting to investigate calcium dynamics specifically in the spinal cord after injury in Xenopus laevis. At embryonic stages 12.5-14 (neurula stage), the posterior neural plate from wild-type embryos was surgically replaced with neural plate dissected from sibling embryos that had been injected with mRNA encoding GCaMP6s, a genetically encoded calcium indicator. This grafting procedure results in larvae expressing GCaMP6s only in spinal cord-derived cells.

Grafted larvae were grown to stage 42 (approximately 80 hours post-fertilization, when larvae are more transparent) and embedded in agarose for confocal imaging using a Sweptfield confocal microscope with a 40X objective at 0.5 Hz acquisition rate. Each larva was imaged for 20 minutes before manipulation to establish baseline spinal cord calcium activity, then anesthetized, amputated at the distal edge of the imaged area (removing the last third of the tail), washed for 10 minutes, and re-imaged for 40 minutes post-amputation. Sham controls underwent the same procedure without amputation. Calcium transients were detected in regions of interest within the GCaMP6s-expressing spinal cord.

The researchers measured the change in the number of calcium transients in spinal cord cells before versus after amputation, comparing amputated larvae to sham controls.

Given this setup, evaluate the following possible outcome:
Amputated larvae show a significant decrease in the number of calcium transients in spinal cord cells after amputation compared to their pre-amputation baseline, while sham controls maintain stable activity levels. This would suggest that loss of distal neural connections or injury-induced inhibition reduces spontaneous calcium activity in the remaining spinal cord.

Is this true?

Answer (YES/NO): NO